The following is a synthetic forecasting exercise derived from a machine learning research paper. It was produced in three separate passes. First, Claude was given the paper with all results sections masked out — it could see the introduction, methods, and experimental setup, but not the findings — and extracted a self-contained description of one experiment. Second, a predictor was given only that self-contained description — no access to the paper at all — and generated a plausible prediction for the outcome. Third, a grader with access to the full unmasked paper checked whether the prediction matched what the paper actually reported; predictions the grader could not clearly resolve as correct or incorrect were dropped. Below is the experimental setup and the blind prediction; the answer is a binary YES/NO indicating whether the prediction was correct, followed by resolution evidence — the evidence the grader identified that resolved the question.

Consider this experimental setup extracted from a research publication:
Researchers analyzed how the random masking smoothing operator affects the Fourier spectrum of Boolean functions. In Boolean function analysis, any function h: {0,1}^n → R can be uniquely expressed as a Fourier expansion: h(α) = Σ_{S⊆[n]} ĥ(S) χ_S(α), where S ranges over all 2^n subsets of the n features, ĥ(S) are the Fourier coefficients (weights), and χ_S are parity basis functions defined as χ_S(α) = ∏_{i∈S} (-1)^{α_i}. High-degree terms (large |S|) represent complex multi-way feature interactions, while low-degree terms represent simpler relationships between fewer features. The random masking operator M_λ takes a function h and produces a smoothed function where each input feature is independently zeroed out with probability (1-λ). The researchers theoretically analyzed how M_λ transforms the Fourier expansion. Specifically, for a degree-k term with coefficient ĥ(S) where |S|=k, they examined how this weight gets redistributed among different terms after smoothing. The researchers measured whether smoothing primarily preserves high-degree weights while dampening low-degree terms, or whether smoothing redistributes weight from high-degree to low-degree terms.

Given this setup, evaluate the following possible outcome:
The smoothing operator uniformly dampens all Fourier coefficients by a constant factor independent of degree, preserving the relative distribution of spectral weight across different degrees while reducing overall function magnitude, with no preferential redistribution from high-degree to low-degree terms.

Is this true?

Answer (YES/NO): NO